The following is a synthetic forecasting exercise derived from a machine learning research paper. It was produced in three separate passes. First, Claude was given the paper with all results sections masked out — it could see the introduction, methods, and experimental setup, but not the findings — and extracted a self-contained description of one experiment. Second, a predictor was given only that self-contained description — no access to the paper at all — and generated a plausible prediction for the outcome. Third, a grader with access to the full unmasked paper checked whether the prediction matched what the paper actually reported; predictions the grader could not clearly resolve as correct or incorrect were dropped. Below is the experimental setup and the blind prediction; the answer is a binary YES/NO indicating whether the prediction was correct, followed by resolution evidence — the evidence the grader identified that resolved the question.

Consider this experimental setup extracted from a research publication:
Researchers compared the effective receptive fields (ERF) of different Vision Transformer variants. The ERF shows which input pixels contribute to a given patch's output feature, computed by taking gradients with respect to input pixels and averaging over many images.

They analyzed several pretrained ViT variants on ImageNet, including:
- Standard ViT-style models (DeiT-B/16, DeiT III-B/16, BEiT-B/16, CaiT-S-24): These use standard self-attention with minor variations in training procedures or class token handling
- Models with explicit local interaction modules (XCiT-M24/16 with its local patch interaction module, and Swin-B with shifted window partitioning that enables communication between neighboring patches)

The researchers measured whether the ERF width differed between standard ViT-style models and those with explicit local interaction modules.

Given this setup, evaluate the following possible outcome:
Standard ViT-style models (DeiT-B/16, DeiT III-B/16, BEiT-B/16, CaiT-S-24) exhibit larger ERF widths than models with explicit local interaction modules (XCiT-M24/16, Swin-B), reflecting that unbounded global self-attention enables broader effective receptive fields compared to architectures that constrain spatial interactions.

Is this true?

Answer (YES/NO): NO